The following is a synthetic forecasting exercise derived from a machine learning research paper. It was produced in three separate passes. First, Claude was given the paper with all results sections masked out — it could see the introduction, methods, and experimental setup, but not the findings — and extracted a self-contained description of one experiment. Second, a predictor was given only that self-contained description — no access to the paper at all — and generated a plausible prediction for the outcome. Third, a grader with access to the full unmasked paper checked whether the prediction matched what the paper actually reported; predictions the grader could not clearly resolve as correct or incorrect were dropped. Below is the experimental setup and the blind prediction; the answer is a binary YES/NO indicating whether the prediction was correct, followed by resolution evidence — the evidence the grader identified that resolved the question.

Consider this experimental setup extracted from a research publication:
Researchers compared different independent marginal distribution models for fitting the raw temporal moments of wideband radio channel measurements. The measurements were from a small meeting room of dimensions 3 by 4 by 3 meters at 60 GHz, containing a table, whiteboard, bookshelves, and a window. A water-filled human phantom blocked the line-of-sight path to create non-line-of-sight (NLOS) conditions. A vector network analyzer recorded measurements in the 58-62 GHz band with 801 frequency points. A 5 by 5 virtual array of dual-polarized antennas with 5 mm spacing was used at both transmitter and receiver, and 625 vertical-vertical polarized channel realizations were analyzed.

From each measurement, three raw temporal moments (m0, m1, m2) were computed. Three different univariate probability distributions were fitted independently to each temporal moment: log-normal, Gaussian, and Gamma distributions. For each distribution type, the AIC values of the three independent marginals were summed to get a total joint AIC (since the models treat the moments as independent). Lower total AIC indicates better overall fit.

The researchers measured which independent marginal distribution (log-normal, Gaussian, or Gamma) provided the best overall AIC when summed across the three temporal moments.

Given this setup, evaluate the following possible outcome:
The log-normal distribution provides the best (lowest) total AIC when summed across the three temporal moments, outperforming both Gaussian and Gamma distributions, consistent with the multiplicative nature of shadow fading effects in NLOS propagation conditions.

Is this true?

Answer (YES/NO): YES